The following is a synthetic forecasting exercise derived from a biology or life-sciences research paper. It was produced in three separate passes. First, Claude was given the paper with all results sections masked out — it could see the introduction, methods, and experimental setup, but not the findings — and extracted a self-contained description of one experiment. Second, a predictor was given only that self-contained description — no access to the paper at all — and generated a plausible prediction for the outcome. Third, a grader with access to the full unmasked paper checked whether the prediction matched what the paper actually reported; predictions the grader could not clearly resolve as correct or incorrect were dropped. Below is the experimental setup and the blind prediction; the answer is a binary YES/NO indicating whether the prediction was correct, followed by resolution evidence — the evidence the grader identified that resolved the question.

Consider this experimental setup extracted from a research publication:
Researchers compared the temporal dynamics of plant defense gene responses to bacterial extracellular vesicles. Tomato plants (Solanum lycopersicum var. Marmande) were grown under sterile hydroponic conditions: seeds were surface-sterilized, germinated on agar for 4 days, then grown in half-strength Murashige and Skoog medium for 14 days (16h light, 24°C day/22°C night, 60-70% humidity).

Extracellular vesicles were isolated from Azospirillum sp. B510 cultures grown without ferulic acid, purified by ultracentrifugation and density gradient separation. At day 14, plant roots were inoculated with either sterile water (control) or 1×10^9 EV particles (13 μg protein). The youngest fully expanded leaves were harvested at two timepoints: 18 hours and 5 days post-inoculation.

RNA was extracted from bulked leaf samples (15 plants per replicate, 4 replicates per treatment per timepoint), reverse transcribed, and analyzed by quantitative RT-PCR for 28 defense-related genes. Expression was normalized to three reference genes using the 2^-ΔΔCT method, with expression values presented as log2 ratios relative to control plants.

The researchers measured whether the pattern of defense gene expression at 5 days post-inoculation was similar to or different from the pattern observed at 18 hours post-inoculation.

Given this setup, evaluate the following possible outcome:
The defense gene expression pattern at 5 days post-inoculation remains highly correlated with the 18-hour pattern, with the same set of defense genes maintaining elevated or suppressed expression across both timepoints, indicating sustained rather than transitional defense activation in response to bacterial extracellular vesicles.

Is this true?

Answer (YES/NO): NO